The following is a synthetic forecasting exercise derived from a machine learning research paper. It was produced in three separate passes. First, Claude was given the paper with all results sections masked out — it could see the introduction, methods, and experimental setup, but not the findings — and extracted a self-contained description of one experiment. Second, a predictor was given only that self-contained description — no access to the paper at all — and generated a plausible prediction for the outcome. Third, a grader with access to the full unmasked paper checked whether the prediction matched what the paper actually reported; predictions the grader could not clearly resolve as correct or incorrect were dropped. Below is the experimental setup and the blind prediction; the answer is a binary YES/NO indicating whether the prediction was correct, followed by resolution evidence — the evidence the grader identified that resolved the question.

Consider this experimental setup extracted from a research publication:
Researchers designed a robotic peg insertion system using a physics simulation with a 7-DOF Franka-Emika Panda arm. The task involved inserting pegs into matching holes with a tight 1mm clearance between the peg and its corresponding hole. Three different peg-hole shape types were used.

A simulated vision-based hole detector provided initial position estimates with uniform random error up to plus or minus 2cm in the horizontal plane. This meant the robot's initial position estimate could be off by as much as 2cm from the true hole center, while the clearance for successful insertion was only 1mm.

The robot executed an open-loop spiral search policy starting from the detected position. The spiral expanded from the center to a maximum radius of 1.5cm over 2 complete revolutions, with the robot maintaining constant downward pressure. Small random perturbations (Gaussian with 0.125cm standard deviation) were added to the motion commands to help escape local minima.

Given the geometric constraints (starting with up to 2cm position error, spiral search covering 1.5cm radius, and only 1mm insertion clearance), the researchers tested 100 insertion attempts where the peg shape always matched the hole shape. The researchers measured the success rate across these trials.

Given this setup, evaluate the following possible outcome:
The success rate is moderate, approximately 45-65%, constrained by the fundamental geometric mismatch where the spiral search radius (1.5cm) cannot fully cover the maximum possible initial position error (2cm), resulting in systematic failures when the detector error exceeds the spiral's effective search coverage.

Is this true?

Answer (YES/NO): NO